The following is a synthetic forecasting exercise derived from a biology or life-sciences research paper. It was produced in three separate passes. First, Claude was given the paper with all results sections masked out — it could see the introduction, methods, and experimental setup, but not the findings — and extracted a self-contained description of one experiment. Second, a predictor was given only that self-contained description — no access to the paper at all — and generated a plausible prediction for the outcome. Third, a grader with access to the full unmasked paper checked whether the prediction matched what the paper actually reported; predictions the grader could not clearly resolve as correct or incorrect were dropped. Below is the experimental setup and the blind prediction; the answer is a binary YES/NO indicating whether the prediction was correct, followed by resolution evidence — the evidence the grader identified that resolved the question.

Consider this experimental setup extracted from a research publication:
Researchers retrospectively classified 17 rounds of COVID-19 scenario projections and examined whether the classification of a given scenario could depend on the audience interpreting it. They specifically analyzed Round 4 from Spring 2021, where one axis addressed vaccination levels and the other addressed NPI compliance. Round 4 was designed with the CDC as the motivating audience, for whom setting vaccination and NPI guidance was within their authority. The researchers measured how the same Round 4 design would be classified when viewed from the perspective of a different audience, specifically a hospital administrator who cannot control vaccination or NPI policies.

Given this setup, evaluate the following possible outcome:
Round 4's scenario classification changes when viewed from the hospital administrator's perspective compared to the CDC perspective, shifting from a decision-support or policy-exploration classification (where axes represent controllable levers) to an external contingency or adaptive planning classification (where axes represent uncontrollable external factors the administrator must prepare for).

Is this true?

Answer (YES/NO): YES